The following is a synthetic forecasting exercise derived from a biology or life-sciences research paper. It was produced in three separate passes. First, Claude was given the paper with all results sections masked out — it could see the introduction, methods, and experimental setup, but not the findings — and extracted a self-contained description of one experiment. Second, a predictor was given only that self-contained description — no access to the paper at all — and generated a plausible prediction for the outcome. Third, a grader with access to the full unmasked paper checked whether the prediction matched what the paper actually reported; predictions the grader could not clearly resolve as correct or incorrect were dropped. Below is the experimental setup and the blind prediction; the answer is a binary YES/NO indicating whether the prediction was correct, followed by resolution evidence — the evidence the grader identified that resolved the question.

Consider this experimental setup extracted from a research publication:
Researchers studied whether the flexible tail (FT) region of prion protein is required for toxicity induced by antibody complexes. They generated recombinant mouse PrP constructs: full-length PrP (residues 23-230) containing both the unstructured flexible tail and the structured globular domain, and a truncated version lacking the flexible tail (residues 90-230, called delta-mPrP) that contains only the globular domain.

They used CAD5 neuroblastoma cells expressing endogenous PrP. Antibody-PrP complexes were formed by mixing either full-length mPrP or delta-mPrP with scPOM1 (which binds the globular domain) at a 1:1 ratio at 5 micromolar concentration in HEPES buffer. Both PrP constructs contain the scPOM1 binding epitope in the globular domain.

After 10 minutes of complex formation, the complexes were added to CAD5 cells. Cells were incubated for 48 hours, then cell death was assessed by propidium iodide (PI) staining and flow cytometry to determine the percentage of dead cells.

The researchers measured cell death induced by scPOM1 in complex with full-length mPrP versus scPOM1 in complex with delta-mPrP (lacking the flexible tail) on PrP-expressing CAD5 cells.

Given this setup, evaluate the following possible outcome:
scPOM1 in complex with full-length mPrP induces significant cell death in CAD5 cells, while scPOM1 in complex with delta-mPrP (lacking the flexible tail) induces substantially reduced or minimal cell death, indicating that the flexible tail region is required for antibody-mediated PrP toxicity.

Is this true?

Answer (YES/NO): YES